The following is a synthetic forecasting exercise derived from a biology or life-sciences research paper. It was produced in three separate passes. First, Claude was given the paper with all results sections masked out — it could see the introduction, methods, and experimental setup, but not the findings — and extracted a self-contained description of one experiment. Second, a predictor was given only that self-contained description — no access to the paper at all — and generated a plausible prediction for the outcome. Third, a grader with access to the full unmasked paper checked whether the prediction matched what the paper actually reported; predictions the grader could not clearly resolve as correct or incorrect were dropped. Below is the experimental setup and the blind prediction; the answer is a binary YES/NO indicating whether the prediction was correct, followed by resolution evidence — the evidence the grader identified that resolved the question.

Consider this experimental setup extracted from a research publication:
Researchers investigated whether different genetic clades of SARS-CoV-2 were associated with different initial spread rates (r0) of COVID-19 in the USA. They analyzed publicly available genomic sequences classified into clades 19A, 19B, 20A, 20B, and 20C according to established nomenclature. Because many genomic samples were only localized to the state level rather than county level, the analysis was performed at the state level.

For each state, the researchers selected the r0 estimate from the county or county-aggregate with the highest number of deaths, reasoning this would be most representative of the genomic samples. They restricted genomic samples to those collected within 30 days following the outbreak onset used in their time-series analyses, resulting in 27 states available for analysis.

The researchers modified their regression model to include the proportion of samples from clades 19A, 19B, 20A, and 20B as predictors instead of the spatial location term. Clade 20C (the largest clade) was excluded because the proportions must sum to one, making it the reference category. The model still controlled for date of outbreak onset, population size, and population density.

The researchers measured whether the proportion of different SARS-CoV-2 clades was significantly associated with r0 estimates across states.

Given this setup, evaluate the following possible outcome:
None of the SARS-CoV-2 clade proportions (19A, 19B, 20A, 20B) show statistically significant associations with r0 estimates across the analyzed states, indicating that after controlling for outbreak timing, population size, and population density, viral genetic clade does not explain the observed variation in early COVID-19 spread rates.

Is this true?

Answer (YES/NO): NO